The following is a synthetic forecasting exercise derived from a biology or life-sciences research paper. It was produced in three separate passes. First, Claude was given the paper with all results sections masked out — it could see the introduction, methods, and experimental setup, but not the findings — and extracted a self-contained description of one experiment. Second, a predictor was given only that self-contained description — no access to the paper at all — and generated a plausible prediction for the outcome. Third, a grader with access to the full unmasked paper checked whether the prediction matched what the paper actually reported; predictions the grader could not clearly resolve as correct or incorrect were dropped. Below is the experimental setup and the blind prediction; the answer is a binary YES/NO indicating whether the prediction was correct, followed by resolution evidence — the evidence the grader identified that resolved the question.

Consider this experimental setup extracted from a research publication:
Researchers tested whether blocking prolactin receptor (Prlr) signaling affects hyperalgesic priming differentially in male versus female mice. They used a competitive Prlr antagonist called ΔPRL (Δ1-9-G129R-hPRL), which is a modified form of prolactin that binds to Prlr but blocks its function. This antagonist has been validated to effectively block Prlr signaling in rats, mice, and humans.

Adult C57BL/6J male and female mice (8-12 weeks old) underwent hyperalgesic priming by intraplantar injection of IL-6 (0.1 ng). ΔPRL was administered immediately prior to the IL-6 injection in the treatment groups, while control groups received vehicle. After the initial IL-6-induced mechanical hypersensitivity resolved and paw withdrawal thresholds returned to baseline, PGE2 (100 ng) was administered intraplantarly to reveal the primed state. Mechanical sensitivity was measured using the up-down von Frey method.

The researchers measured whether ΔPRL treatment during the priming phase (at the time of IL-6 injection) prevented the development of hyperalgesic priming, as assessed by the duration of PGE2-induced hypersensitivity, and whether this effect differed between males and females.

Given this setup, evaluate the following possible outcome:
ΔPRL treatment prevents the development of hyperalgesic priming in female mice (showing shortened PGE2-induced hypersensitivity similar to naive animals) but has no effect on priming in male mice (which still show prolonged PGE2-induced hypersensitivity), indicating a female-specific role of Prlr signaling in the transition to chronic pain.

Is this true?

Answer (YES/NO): YES